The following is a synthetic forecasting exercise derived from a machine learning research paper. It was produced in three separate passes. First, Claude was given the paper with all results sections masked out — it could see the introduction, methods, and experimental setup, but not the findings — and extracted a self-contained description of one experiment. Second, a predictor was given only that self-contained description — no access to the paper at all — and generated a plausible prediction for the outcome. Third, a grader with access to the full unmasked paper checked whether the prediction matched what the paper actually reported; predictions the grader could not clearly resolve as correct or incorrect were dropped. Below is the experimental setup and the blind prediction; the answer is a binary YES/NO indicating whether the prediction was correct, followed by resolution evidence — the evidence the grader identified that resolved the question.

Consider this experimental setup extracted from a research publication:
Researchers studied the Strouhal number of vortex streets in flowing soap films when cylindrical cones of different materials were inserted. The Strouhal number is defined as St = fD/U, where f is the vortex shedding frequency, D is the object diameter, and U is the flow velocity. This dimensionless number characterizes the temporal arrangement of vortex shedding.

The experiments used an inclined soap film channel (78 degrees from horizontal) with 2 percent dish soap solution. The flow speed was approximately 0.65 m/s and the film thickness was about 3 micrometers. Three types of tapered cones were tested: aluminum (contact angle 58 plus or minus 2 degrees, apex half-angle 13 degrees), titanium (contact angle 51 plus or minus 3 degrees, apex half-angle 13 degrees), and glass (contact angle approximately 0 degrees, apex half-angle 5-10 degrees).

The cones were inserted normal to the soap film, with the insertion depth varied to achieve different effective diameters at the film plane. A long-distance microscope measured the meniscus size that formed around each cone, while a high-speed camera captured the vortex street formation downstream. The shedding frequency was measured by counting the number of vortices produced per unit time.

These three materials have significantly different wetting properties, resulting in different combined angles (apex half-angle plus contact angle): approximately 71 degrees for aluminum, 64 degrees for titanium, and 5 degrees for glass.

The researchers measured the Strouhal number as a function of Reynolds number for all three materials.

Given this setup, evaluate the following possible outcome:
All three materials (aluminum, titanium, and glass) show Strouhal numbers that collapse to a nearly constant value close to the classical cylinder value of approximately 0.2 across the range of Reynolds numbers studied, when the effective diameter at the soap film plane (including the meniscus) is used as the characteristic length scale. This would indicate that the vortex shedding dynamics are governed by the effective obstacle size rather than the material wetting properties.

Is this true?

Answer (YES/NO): YES